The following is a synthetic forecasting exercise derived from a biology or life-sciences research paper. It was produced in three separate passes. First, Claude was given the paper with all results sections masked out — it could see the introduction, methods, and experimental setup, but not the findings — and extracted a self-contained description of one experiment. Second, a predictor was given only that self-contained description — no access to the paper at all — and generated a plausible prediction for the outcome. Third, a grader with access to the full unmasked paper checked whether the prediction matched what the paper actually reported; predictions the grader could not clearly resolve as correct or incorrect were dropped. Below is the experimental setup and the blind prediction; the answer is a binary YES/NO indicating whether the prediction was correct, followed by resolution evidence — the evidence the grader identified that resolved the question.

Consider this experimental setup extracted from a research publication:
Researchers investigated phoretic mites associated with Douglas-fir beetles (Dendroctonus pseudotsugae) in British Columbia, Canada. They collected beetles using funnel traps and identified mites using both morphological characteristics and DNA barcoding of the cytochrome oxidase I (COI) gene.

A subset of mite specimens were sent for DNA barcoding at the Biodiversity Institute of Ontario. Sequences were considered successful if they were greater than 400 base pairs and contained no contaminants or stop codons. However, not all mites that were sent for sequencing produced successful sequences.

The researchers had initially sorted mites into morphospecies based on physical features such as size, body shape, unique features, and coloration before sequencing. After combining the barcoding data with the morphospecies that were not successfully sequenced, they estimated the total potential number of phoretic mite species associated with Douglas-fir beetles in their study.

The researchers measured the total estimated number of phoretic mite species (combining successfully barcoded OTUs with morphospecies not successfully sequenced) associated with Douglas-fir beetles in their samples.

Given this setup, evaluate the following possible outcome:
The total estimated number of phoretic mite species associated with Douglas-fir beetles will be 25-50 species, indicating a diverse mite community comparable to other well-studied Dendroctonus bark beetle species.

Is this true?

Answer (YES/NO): NO